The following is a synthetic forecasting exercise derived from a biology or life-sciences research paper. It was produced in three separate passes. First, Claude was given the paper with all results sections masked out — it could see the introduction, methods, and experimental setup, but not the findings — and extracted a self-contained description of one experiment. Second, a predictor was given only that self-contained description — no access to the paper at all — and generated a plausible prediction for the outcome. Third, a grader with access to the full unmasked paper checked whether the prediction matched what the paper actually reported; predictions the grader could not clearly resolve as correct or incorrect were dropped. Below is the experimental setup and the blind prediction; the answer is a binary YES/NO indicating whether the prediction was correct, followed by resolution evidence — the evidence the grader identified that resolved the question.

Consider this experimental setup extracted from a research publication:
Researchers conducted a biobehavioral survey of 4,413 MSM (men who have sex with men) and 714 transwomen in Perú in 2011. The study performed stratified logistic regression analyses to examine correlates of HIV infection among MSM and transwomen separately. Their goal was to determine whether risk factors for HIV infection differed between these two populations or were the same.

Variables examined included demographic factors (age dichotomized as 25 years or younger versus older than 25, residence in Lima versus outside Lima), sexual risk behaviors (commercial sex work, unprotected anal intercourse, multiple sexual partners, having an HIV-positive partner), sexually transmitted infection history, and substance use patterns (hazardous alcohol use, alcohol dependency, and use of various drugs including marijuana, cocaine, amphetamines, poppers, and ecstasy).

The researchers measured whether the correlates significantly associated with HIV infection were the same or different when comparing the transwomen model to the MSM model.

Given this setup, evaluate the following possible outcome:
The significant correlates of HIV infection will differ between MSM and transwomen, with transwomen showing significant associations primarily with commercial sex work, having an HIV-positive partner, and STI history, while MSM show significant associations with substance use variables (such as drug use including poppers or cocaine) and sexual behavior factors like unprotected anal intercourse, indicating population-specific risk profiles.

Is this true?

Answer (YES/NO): NO